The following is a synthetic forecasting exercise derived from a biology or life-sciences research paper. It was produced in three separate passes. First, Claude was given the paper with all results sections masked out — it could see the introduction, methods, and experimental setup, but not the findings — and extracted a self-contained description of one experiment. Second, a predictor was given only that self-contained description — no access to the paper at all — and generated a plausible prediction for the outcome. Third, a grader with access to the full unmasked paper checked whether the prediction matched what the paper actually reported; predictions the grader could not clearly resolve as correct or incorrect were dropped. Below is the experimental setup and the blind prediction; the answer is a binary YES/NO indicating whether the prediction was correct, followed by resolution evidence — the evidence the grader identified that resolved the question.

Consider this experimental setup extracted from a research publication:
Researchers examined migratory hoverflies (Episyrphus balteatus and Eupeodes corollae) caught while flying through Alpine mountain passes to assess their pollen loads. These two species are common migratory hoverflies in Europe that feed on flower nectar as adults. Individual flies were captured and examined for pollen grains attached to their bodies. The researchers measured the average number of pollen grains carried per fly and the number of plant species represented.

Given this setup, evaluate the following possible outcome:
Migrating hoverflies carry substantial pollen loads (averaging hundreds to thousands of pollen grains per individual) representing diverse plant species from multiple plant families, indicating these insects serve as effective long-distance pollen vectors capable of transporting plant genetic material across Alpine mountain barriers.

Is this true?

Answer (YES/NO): NO